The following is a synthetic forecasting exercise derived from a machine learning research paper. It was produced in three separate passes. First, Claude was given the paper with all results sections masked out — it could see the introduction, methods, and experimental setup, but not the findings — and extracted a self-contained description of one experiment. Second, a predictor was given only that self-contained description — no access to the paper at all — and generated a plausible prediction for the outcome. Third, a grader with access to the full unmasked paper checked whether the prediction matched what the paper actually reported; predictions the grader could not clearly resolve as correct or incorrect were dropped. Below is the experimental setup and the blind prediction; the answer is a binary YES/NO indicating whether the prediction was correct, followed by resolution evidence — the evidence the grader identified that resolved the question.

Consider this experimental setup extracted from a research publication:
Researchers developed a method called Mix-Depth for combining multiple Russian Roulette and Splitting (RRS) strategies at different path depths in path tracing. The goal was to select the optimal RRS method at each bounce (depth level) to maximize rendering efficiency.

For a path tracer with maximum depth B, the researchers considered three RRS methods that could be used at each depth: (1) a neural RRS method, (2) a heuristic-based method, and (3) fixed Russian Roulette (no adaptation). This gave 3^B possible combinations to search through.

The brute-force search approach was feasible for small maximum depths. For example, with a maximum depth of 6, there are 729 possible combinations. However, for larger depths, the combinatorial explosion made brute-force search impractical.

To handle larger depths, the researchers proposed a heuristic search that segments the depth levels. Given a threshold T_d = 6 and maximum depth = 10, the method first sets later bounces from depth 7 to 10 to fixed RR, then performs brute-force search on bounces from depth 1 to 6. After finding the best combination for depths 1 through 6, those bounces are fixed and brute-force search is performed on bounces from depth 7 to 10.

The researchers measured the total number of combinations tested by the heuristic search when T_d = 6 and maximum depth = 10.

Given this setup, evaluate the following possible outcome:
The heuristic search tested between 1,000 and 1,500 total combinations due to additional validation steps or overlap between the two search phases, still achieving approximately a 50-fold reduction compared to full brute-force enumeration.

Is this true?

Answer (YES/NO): NO